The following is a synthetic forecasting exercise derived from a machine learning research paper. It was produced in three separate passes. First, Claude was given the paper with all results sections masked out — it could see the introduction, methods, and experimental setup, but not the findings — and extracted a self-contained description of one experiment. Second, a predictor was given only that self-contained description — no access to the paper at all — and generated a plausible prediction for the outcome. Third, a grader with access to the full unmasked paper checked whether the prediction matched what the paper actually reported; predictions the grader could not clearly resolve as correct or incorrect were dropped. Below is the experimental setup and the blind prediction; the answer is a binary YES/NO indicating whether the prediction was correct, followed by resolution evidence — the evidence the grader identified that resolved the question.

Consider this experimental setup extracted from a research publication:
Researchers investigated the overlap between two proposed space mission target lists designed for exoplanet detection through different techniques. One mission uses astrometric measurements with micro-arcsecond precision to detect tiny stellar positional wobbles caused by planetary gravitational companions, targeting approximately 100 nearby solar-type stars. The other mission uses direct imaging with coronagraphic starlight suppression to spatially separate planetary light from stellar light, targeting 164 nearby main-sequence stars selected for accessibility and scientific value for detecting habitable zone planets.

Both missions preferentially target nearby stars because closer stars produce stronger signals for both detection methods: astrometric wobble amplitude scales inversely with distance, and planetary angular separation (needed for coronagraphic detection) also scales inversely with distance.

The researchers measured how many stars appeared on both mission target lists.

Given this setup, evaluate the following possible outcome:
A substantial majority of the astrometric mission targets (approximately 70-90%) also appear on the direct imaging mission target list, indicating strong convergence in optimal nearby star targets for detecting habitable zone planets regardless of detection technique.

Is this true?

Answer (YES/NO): NO